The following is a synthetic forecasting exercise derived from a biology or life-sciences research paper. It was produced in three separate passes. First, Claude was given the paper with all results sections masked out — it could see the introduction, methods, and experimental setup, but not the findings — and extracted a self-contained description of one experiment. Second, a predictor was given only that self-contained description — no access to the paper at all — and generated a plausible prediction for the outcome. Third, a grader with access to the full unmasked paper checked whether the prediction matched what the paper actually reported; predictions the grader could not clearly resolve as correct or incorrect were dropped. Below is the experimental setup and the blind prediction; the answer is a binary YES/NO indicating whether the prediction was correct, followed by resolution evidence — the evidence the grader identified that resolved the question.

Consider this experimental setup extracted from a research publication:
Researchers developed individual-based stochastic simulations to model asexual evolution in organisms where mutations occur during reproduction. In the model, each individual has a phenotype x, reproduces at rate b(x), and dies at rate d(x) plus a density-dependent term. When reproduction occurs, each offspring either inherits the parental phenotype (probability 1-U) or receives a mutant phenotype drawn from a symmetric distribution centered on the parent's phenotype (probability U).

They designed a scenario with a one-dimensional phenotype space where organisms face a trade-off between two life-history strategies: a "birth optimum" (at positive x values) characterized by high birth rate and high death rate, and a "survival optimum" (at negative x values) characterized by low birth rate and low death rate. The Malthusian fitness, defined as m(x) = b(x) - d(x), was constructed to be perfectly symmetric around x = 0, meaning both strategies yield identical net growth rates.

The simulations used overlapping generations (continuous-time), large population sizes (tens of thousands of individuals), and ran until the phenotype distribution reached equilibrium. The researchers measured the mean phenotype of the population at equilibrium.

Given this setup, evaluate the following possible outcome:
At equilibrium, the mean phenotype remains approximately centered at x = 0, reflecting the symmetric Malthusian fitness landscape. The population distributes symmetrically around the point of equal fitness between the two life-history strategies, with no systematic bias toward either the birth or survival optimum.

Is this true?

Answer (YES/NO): NO